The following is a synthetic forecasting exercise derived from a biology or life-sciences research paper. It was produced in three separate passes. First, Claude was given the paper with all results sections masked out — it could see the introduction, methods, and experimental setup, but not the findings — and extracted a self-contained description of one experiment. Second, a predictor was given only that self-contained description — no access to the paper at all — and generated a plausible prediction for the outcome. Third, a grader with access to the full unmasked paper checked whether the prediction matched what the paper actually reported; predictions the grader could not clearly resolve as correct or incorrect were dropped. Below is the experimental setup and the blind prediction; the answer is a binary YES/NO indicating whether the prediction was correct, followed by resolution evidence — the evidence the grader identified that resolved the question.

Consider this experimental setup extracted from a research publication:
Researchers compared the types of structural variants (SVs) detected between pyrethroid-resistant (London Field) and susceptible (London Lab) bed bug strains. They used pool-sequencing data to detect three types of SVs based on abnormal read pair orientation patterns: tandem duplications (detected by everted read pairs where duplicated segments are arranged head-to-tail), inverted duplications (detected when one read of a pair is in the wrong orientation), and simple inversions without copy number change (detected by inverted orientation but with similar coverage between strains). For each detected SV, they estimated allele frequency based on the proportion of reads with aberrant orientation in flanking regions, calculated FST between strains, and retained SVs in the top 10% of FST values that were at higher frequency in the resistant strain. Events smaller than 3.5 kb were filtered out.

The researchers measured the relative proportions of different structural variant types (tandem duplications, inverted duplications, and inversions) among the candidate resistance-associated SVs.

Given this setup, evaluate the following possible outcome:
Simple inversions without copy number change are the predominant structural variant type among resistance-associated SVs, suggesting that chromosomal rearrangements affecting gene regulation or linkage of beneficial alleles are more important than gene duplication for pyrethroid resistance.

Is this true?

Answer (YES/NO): YES